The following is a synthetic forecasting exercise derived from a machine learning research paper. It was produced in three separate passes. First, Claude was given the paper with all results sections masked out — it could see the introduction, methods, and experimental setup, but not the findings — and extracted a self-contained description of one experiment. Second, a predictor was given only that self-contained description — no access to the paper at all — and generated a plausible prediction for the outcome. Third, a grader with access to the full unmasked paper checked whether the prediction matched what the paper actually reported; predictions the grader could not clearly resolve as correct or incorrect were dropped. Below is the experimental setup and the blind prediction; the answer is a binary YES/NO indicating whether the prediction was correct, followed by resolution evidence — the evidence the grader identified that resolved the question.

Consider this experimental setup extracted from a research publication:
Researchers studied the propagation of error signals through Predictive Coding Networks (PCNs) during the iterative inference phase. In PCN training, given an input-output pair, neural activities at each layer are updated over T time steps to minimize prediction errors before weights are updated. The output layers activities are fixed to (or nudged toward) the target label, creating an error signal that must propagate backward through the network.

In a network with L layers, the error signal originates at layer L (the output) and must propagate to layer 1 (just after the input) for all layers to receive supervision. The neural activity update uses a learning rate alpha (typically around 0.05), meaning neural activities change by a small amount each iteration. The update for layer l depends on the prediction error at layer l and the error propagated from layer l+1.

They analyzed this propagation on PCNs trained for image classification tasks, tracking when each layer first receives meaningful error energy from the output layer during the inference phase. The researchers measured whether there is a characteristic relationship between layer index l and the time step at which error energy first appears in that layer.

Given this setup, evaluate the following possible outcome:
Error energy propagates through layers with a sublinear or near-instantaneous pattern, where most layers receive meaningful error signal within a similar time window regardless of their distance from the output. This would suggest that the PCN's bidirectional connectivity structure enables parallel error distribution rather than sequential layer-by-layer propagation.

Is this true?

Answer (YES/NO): NO